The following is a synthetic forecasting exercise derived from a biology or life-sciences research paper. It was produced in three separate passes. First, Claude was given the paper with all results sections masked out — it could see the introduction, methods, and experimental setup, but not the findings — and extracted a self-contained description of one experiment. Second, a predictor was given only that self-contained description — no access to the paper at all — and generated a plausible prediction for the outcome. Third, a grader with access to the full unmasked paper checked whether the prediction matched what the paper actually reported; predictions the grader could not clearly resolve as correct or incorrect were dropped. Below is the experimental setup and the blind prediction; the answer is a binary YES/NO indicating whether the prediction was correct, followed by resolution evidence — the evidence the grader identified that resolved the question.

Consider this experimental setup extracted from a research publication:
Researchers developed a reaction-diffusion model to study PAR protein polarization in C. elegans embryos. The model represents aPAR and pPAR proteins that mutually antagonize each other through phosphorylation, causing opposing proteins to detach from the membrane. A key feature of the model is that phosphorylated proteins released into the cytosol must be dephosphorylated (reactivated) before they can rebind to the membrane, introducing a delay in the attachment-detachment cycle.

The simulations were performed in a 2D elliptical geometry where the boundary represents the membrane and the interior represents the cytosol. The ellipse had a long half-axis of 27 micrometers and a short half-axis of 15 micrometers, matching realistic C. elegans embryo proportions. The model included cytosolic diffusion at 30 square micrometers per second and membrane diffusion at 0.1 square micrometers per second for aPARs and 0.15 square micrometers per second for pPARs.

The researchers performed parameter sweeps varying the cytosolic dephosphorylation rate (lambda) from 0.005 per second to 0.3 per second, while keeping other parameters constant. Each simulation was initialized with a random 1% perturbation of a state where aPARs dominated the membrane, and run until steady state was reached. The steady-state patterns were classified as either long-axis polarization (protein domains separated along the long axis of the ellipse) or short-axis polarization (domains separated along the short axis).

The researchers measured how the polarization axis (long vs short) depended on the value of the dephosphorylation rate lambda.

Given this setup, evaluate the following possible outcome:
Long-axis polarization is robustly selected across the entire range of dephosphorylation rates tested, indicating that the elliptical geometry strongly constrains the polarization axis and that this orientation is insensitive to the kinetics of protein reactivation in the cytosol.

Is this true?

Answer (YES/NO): NO